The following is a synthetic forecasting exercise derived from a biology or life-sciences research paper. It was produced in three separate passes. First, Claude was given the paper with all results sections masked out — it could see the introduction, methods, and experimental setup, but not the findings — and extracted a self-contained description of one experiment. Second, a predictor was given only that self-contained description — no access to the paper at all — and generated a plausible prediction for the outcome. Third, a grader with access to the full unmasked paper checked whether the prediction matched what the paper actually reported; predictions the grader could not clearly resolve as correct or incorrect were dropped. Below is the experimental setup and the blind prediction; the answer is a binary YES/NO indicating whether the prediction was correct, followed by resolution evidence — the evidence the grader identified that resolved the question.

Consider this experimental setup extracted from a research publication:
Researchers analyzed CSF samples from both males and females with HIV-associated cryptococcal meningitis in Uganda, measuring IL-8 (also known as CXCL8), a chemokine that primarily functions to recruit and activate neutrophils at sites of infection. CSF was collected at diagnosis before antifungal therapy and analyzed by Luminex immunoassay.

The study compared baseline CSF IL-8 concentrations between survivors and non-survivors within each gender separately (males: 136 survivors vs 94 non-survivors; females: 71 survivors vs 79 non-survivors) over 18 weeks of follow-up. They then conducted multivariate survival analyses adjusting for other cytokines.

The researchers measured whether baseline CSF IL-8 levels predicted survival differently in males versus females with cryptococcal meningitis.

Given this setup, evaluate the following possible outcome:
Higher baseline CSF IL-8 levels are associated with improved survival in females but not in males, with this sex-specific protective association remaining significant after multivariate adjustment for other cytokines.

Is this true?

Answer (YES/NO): NO